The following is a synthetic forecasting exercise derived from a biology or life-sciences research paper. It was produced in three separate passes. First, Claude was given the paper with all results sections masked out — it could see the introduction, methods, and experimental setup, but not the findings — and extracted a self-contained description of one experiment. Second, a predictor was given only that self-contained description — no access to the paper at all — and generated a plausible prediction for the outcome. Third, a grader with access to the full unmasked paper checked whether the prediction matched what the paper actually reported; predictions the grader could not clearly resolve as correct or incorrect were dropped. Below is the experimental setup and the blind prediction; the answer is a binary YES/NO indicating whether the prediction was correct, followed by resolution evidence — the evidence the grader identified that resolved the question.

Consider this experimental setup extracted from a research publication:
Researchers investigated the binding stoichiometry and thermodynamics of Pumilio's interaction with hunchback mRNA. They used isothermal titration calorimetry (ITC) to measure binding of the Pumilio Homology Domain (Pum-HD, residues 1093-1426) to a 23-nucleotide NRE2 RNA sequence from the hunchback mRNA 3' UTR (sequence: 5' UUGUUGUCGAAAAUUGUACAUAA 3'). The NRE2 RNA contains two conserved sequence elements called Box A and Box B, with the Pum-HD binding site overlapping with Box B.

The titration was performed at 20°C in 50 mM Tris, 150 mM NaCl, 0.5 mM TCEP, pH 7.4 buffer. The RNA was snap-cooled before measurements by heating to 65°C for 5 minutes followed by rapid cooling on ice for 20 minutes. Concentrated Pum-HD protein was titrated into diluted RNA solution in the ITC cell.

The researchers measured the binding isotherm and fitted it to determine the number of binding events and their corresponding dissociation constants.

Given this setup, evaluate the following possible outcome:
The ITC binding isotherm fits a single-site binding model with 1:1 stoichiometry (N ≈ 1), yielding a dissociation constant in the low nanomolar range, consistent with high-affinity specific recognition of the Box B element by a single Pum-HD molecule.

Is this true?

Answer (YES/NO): NO